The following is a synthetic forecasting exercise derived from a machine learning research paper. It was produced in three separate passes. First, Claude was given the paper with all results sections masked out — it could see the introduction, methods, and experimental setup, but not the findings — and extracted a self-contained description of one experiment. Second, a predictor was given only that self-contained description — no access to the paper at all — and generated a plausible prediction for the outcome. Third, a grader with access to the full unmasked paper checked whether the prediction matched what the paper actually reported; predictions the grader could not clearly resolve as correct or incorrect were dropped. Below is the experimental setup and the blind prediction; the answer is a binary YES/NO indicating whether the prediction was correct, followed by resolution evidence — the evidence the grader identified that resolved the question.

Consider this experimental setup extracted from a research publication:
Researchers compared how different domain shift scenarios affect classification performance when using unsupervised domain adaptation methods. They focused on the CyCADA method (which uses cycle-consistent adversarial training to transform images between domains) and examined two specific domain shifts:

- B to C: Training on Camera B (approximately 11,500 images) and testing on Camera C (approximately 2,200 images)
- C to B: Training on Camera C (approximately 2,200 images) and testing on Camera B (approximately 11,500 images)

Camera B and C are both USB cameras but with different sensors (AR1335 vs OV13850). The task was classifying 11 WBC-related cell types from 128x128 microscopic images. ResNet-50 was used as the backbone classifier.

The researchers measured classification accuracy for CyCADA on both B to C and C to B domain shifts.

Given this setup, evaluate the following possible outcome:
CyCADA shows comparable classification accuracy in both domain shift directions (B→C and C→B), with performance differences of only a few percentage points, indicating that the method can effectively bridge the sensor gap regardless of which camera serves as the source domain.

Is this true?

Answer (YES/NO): NO